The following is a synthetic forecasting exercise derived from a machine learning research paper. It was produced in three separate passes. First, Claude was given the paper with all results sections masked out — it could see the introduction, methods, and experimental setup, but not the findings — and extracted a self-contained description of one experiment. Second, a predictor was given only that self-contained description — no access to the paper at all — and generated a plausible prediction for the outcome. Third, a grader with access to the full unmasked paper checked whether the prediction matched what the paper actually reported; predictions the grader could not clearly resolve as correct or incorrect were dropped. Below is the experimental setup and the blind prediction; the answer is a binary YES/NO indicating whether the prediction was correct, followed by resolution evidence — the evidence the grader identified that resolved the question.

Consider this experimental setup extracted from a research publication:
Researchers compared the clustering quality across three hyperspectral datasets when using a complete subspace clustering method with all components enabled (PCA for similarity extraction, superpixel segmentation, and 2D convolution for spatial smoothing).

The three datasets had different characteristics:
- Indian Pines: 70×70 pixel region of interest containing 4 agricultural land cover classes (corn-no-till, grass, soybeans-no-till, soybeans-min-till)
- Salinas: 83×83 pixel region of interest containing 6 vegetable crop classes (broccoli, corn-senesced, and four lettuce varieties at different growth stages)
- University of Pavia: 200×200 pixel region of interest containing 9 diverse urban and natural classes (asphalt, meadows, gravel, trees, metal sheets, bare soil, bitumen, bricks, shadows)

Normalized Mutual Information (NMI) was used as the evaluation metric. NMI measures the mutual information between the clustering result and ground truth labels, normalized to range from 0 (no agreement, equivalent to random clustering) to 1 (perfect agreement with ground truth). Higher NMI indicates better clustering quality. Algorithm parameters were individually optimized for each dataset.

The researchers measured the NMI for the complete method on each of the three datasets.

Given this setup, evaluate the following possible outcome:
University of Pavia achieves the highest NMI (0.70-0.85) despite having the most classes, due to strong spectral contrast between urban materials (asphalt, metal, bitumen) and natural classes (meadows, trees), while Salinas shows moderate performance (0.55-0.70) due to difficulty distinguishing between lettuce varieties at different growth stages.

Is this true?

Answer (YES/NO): NO